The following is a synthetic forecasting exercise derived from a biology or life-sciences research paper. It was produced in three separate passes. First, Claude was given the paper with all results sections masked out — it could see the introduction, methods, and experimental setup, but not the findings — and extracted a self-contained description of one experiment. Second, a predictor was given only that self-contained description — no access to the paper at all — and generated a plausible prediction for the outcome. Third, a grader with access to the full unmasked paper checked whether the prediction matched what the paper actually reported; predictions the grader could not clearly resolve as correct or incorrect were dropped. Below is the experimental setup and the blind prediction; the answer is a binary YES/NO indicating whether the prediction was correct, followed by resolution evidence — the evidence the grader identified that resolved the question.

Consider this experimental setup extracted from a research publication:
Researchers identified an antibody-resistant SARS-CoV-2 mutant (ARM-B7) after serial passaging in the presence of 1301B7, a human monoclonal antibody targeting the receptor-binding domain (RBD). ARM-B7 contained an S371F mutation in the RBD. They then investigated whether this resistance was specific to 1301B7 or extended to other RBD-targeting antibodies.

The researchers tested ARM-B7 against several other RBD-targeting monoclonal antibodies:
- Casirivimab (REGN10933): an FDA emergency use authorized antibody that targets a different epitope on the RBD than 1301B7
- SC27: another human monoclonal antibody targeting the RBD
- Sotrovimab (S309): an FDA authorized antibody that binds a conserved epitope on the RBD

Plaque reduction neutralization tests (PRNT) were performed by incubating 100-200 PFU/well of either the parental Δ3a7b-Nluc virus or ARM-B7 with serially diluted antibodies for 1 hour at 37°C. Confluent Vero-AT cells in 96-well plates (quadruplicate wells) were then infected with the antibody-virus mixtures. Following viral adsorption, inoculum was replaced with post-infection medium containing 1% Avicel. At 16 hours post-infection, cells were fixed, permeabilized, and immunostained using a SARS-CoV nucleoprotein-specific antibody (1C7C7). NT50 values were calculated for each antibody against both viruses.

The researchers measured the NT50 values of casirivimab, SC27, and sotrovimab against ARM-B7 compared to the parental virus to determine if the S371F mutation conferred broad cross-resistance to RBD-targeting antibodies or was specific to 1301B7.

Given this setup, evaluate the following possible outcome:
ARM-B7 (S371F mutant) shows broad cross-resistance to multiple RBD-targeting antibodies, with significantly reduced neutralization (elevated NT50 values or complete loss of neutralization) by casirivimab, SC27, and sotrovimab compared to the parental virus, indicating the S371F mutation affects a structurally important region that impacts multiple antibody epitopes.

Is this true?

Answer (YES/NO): YES